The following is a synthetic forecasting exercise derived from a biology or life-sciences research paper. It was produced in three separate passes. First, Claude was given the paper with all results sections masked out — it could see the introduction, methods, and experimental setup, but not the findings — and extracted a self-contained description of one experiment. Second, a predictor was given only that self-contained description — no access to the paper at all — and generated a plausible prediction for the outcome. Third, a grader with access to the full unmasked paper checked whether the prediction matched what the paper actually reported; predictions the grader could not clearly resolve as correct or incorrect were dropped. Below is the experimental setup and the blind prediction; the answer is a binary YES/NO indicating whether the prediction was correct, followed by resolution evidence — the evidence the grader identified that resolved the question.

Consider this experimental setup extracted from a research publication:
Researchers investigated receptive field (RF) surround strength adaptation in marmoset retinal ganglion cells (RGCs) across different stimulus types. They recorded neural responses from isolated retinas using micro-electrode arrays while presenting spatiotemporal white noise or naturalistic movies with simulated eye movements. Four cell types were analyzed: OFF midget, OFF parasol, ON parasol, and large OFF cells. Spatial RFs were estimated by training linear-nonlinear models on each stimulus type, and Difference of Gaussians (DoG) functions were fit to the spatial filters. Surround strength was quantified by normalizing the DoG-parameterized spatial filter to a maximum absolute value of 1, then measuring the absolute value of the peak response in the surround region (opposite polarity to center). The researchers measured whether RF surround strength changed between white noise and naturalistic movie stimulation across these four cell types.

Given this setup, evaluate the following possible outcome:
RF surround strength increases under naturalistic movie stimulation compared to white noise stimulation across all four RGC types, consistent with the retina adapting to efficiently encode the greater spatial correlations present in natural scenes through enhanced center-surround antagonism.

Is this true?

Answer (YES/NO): YES